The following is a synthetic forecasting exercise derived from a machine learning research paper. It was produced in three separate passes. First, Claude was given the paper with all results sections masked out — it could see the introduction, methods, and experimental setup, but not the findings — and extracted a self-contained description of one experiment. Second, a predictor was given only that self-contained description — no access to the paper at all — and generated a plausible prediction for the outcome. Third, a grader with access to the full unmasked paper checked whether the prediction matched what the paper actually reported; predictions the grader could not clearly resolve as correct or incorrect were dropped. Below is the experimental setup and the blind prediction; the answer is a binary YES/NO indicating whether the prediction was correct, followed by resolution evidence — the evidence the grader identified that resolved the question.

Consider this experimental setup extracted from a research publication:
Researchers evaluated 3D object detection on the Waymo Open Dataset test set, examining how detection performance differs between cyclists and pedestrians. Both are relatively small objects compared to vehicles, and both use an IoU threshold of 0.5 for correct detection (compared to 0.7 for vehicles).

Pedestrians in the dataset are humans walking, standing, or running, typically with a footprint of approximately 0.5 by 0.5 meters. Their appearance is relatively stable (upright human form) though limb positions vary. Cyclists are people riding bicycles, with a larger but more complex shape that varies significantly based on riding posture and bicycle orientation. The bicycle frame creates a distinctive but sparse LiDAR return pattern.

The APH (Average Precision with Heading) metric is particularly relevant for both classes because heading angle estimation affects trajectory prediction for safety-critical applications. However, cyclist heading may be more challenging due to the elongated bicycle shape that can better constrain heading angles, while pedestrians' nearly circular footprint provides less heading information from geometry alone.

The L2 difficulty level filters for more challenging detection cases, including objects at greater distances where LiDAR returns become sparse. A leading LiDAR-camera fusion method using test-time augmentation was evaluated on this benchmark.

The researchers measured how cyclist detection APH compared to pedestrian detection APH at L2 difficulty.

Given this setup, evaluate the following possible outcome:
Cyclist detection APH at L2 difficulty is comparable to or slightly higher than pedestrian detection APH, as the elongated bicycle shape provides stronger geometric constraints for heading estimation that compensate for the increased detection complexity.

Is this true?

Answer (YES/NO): NO